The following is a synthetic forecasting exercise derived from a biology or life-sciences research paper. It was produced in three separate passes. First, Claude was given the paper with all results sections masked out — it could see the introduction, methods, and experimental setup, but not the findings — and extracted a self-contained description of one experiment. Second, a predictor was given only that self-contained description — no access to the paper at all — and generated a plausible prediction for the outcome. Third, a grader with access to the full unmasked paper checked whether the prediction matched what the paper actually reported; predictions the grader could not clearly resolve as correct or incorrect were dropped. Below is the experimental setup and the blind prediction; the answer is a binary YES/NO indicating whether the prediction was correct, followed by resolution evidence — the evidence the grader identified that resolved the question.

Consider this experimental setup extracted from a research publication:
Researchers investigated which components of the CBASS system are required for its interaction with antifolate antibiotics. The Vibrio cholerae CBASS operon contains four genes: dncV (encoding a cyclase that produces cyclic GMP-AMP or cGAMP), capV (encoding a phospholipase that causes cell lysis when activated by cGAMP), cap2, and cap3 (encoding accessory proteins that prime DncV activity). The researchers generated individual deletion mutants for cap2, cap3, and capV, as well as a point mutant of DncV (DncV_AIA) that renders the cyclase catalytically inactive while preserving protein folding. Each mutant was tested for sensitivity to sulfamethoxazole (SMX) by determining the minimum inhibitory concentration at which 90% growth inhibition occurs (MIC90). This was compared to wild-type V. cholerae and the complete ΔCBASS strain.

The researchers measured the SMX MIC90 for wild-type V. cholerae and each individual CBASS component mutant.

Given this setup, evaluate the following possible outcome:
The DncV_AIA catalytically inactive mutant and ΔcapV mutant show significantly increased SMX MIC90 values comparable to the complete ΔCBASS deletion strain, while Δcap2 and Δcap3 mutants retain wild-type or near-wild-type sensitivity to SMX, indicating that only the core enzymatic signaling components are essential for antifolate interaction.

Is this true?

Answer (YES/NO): NO